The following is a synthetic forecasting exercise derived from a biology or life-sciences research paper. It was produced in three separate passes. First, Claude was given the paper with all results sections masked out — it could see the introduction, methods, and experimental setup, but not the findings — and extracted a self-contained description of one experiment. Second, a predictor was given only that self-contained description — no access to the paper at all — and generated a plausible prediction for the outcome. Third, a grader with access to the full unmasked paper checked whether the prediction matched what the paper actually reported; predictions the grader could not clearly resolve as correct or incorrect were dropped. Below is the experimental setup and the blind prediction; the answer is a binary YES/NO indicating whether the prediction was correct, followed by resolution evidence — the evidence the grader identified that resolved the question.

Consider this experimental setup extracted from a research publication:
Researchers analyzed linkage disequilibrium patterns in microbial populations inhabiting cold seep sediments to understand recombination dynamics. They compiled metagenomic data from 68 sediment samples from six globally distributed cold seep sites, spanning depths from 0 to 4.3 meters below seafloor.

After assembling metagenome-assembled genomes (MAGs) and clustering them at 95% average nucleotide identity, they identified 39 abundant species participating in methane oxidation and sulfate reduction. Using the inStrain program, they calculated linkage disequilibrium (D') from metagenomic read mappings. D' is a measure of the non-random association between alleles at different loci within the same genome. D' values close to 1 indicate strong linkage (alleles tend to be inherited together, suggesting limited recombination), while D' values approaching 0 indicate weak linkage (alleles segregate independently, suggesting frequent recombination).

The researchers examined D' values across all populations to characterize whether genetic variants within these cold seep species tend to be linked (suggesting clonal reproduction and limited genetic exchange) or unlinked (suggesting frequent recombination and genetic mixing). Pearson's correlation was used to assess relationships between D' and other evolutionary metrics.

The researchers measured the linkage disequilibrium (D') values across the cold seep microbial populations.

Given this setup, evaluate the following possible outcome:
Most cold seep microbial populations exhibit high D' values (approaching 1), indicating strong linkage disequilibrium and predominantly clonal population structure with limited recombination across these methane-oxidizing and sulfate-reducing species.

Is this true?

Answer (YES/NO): YES